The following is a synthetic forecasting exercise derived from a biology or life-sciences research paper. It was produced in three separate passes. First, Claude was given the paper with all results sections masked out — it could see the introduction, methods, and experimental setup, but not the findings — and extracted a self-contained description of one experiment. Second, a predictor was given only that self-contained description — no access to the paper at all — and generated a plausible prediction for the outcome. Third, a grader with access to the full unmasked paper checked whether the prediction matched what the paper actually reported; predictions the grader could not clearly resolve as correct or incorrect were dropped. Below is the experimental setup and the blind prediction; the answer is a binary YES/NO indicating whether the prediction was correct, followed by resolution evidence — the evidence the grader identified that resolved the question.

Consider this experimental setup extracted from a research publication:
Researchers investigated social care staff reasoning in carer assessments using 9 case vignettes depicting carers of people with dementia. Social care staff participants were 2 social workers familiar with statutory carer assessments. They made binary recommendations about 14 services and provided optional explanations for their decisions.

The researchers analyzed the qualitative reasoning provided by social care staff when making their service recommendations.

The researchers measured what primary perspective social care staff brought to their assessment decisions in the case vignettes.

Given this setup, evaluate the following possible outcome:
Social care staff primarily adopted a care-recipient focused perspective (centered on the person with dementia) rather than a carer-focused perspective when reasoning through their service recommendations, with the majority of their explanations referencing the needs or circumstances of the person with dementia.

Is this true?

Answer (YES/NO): NO